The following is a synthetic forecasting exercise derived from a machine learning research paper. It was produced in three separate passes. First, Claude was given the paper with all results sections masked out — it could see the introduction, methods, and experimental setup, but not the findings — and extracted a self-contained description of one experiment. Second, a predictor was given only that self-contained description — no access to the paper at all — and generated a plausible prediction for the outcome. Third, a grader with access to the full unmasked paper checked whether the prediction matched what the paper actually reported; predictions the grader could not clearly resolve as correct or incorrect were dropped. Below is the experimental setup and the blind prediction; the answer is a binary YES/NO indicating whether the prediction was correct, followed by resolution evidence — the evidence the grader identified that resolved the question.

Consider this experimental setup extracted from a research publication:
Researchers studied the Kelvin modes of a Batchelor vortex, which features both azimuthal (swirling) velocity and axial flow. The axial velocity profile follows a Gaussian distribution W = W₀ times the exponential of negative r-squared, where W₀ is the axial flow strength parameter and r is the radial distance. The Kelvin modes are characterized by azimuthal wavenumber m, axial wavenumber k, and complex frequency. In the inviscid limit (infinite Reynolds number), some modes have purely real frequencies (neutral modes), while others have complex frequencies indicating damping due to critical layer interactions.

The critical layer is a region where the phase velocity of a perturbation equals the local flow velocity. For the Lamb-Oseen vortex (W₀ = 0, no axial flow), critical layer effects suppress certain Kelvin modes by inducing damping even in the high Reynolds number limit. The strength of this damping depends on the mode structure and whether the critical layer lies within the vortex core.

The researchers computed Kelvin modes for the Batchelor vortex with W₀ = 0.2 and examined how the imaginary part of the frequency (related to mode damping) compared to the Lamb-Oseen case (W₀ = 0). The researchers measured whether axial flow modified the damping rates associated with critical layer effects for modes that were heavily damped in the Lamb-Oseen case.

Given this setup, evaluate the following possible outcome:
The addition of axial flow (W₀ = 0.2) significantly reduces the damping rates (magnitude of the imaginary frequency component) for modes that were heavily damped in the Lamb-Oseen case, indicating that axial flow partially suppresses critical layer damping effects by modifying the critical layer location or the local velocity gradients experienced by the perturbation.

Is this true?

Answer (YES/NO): YES